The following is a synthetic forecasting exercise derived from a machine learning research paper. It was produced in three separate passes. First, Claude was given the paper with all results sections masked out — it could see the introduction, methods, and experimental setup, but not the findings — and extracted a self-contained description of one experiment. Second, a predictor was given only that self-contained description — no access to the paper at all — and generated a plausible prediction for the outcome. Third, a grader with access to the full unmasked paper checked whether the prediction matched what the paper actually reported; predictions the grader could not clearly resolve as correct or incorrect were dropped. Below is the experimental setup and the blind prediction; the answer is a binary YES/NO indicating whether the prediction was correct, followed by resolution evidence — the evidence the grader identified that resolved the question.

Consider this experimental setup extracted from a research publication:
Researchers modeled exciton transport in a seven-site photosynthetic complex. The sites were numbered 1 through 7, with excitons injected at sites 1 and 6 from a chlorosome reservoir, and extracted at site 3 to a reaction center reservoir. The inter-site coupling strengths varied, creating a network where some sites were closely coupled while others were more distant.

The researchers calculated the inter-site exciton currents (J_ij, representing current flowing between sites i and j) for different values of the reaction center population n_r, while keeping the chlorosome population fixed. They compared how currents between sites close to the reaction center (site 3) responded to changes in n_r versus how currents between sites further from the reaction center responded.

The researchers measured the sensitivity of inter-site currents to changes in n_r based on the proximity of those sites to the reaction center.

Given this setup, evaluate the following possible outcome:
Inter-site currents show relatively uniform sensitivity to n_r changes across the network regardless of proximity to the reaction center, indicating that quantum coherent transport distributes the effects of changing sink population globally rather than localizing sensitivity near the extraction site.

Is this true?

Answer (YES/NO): NO